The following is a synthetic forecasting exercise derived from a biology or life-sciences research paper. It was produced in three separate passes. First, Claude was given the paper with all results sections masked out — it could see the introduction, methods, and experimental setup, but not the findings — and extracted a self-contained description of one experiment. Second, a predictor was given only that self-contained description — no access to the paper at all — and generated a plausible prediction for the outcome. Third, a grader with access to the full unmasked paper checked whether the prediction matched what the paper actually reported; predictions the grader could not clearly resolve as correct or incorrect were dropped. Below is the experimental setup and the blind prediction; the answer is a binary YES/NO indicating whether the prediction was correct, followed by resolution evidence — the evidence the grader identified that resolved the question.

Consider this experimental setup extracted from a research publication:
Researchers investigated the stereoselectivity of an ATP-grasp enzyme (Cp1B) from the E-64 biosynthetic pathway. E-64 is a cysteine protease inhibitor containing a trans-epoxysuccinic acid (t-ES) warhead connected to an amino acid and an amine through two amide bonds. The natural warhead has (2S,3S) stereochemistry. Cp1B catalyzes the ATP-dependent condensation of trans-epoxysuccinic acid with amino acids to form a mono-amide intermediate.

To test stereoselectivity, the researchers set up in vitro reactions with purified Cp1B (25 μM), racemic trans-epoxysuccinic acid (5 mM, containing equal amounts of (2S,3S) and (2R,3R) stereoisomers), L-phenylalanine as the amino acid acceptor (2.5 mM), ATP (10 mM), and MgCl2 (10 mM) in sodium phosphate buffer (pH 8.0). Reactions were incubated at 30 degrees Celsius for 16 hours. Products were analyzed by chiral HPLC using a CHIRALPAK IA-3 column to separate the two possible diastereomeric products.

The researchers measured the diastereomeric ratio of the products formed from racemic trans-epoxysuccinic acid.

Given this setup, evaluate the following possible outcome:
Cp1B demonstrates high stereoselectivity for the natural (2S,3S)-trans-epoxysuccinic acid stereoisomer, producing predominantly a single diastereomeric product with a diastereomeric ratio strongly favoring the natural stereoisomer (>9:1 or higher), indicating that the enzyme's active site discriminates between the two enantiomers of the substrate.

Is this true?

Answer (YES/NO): YES